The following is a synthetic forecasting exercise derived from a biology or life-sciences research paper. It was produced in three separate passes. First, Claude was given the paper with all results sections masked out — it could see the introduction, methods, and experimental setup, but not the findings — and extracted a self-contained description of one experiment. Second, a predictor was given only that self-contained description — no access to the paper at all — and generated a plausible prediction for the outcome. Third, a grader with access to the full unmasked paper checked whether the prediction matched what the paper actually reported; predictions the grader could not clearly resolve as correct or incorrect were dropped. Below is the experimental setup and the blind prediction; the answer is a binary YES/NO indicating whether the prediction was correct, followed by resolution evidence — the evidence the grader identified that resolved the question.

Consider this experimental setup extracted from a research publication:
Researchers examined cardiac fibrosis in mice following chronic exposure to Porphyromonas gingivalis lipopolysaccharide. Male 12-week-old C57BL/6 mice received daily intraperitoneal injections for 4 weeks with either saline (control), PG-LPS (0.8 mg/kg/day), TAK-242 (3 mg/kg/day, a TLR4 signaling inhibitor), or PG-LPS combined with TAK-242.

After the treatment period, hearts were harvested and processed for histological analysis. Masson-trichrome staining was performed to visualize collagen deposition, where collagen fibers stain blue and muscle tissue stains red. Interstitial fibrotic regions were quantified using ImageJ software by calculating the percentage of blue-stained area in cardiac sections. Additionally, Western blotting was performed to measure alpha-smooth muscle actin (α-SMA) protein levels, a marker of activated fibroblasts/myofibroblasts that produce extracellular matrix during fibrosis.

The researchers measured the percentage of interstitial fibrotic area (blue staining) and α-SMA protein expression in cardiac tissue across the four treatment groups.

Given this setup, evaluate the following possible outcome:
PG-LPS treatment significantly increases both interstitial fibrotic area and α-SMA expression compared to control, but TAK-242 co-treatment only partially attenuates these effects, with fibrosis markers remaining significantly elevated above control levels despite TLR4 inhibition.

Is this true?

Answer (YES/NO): NO